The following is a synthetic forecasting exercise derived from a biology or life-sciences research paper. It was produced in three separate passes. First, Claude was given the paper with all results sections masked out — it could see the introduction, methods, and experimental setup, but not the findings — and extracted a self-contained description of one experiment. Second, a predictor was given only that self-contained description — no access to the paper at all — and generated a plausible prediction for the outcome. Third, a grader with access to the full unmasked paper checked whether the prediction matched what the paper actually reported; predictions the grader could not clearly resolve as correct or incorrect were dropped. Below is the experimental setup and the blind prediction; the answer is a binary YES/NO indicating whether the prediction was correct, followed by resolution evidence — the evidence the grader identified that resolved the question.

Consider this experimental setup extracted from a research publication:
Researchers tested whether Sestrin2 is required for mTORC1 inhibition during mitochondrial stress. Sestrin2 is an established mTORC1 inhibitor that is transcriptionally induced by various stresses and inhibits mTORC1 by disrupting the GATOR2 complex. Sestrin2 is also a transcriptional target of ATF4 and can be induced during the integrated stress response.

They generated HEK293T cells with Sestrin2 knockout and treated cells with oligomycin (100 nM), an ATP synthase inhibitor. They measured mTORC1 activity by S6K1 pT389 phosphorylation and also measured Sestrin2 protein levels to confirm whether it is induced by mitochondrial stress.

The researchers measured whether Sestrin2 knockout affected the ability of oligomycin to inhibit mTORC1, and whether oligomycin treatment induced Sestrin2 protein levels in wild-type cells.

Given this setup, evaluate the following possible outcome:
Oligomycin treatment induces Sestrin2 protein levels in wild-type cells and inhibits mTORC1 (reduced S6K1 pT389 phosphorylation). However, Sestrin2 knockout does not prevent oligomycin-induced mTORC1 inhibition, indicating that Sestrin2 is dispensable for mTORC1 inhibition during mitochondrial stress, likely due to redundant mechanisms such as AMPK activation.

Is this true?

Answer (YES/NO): YES